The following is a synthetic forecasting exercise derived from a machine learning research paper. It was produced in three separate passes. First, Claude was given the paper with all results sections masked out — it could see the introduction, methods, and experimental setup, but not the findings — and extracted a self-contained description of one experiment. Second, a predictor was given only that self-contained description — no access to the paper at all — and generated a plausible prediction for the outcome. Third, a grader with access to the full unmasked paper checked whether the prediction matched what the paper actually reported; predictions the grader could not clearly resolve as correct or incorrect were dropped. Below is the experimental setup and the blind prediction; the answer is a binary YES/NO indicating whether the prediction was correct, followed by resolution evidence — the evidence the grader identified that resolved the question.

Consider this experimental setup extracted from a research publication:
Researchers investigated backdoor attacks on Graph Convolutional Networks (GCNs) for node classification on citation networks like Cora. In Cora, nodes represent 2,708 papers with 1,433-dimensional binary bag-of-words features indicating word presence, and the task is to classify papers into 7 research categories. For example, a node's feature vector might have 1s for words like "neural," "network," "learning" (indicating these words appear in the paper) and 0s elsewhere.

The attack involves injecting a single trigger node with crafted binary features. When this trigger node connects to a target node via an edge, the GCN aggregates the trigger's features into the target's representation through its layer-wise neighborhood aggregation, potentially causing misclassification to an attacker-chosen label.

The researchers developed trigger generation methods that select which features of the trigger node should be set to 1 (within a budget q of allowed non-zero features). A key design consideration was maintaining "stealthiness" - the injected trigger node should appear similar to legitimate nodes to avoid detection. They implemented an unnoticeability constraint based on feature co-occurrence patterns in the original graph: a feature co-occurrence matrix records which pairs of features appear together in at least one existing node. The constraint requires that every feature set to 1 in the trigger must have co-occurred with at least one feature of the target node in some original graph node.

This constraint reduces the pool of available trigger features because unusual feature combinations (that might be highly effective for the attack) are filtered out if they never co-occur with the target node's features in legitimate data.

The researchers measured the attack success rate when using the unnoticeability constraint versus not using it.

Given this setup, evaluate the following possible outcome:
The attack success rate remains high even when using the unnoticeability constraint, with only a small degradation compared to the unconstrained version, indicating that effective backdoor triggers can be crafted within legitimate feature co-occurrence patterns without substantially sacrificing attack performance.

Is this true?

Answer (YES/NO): YES